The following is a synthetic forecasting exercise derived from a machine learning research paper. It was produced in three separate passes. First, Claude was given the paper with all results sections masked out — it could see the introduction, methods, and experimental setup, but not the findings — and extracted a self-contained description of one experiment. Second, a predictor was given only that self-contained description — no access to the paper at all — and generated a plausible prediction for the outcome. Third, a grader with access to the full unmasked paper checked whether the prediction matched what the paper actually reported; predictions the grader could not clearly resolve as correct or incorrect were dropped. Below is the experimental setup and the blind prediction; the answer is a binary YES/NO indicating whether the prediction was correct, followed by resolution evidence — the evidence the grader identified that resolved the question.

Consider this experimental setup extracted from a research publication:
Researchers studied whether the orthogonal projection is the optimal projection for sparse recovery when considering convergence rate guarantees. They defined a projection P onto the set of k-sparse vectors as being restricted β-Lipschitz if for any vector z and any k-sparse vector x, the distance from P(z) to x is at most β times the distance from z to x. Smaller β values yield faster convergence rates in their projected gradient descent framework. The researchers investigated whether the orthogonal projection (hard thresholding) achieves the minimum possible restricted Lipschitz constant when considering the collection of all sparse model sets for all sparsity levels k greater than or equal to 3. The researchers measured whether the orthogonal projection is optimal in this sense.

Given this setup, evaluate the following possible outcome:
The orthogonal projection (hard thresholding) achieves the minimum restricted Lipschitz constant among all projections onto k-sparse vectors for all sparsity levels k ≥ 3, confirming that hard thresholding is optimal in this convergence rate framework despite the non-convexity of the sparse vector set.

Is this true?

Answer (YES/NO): YES